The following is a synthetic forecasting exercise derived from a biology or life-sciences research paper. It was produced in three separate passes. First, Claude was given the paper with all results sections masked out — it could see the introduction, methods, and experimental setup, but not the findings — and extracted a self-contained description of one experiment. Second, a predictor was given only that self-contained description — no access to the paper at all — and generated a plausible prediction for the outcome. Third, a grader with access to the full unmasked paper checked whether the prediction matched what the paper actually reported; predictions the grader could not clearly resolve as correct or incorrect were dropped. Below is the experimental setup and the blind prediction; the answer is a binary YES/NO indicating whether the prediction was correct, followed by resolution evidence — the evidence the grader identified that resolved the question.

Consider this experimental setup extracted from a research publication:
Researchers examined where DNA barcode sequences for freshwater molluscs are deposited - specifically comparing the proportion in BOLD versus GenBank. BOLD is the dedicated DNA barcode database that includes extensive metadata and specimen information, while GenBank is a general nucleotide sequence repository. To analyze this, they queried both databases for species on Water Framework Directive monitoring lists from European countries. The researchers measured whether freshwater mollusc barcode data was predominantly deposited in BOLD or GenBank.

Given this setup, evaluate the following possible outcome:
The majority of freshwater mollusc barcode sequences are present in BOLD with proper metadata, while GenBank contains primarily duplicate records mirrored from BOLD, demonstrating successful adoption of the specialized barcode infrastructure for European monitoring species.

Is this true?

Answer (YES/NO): NO